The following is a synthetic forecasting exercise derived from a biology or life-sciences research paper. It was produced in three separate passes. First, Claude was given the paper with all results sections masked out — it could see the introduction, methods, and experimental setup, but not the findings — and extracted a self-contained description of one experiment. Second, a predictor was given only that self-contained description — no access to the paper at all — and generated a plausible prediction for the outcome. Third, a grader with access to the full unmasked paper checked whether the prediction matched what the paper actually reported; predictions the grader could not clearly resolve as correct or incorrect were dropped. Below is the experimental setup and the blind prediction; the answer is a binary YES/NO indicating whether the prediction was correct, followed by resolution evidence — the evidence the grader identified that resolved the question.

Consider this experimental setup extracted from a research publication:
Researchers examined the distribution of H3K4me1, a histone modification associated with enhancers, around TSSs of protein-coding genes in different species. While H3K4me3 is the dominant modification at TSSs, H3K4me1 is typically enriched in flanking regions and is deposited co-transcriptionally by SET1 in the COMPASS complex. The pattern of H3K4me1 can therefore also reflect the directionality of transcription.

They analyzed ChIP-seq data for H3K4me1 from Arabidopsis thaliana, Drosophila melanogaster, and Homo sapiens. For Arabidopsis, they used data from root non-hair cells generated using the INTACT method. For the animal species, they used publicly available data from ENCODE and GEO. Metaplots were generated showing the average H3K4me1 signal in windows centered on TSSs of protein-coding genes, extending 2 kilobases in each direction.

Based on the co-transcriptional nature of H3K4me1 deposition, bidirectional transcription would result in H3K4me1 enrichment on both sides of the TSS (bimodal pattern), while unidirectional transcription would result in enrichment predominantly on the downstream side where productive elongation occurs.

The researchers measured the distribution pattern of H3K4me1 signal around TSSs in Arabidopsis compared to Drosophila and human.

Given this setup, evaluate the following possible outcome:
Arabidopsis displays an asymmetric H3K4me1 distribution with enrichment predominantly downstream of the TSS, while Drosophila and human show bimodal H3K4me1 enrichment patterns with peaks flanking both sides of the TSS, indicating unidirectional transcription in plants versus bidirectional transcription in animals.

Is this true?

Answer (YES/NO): YES